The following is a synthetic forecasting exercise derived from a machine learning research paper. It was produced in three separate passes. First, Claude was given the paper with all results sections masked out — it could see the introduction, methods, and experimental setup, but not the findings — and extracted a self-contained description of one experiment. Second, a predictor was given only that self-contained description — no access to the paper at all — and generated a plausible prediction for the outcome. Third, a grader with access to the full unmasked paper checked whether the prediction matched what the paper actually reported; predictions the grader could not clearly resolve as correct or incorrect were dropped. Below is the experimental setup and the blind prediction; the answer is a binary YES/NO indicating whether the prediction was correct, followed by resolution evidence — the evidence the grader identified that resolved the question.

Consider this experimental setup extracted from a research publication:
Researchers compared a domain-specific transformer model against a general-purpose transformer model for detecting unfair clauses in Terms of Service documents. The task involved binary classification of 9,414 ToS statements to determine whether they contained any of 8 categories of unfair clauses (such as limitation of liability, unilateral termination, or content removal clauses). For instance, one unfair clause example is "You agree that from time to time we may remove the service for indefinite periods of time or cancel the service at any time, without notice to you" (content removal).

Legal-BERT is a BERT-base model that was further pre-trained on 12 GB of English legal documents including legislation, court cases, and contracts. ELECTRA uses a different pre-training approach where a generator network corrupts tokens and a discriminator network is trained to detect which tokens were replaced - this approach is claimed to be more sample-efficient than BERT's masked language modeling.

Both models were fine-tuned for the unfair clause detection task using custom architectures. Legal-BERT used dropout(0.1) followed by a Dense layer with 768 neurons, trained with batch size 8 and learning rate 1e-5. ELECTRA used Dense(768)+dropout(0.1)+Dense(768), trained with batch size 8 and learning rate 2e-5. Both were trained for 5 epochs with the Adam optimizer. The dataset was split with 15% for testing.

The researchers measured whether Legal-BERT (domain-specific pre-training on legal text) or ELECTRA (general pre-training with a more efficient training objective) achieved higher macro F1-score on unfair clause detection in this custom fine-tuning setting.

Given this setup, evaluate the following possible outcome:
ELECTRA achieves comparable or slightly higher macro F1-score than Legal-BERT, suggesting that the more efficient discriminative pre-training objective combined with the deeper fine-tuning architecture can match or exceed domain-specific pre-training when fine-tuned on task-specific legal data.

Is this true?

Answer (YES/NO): YES